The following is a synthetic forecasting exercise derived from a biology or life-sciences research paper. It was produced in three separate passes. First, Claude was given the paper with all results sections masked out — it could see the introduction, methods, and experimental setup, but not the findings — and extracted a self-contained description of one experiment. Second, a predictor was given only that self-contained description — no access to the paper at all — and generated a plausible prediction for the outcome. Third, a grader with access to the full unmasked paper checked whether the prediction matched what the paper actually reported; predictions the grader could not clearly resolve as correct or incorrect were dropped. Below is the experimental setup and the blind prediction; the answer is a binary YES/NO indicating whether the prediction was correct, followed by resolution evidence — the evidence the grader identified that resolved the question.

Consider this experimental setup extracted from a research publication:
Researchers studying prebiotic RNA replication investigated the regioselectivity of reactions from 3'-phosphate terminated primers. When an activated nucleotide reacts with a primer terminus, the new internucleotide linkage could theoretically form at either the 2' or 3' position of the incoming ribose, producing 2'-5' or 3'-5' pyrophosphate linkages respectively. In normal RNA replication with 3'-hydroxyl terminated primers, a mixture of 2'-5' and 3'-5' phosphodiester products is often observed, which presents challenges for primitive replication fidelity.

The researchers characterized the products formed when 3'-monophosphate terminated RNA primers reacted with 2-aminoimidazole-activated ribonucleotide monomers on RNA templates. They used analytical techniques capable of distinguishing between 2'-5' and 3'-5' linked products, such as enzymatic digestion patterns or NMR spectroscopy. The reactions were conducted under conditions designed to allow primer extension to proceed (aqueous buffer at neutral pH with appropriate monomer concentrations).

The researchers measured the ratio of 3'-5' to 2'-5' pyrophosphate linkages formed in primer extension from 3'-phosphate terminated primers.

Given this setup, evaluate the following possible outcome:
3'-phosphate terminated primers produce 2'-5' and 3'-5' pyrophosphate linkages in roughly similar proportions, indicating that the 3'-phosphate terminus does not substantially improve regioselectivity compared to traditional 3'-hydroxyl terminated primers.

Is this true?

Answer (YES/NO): NO